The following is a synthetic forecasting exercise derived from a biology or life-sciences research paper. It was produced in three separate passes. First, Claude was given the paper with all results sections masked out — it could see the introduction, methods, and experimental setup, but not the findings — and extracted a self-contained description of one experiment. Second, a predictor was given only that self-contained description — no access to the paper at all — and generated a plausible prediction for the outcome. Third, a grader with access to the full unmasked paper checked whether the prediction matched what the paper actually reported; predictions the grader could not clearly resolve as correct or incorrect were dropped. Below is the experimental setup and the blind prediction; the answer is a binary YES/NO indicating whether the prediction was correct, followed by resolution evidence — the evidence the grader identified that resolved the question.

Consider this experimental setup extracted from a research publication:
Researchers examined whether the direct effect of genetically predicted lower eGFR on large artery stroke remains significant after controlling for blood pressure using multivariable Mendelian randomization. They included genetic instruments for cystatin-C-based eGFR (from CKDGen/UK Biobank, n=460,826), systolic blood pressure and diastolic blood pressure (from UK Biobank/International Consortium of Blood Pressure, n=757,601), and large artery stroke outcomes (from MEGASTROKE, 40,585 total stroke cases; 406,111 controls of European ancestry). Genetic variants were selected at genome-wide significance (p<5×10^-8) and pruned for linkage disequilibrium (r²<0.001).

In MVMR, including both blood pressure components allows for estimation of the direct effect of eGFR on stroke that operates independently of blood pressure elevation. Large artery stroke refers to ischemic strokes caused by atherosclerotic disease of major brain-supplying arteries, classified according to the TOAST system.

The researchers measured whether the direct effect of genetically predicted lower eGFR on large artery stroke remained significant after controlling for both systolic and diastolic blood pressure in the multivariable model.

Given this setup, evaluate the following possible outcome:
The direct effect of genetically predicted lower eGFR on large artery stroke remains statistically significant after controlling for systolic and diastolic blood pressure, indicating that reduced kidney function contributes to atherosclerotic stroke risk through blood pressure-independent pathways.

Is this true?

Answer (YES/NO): YES